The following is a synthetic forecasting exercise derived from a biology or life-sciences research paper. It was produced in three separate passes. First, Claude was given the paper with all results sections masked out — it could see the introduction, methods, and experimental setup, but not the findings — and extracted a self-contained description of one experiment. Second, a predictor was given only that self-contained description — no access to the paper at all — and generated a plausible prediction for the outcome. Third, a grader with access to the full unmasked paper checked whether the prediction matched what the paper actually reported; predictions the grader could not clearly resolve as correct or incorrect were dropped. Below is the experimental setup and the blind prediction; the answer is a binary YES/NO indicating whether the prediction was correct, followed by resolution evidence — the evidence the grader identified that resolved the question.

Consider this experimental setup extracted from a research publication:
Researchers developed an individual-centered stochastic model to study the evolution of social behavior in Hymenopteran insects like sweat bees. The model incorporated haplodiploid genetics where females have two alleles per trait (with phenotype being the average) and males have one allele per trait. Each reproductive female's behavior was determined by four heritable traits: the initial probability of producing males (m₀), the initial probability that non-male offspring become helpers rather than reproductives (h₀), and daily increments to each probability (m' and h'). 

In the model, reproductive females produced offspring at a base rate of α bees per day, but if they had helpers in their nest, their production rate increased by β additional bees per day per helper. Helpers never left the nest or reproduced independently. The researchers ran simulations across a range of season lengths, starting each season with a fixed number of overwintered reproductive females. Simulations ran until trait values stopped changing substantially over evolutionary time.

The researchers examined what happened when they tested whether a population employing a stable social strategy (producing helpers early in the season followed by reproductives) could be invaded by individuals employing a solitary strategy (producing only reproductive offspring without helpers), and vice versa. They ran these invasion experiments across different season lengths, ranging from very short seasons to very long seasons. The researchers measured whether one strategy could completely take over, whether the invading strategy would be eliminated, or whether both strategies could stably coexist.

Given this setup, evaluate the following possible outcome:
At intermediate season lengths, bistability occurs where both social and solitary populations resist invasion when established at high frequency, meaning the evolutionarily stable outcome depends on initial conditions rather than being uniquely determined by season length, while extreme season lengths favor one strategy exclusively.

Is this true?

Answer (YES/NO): NO